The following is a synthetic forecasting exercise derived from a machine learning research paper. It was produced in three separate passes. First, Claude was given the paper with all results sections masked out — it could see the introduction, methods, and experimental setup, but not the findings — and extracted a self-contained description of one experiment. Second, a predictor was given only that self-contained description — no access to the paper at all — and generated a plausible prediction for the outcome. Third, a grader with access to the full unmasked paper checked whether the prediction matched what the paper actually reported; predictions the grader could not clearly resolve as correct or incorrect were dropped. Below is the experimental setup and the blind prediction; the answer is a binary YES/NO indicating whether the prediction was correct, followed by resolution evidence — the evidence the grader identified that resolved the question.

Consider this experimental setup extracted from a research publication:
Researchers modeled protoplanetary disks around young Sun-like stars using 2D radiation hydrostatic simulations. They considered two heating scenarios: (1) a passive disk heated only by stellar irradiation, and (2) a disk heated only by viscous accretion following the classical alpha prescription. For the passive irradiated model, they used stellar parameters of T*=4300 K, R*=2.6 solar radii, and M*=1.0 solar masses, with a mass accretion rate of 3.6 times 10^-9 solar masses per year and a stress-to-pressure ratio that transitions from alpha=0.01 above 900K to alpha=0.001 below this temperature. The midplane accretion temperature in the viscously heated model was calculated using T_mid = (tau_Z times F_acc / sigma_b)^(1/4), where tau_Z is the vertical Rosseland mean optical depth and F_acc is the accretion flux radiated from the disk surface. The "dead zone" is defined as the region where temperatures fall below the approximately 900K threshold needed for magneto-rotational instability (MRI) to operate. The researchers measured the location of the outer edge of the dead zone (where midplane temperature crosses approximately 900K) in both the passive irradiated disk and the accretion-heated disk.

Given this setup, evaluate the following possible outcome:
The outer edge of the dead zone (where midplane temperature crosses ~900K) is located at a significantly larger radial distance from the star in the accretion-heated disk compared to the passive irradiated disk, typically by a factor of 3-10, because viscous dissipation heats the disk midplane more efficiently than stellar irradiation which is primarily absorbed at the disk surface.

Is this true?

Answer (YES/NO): NO